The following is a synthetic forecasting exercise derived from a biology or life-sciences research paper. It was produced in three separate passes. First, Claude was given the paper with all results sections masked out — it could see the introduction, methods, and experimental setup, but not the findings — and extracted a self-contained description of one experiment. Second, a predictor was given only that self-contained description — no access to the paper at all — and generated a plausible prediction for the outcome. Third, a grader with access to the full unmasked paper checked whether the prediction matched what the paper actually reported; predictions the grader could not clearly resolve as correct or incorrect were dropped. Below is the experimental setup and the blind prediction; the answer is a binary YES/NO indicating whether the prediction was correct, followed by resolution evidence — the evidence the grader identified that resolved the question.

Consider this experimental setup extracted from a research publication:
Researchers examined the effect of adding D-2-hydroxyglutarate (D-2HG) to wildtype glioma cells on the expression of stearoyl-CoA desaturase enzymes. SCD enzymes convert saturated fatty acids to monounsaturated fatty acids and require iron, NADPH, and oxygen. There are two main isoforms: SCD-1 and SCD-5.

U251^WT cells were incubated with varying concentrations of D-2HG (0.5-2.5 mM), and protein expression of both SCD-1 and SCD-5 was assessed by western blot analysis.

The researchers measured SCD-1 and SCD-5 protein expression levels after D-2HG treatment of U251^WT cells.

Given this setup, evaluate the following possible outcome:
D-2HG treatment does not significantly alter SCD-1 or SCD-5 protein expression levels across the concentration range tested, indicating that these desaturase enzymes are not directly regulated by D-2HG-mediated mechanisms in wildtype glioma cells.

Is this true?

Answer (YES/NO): NO